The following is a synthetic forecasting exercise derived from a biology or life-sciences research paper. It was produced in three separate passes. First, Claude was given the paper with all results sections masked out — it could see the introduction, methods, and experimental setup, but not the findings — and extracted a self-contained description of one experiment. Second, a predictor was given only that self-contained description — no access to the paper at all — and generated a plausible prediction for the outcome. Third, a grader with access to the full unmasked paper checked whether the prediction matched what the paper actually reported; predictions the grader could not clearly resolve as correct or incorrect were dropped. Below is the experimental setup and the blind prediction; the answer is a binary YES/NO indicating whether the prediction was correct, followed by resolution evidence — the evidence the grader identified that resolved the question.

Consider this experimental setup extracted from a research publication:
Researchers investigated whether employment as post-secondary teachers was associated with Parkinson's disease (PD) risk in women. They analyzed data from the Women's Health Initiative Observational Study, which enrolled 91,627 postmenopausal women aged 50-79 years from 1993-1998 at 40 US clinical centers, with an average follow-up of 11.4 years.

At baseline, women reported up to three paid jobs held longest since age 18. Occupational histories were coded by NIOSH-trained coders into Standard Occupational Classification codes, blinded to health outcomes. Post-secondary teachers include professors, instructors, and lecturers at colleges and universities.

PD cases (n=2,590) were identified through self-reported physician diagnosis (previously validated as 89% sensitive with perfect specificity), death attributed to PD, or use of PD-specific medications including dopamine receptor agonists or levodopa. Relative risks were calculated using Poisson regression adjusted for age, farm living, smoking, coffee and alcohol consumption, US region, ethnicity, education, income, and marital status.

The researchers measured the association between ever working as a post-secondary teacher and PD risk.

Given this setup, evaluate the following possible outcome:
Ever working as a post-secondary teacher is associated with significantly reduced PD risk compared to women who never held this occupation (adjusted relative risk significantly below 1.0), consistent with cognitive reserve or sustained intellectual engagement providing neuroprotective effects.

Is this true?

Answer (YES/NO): NO